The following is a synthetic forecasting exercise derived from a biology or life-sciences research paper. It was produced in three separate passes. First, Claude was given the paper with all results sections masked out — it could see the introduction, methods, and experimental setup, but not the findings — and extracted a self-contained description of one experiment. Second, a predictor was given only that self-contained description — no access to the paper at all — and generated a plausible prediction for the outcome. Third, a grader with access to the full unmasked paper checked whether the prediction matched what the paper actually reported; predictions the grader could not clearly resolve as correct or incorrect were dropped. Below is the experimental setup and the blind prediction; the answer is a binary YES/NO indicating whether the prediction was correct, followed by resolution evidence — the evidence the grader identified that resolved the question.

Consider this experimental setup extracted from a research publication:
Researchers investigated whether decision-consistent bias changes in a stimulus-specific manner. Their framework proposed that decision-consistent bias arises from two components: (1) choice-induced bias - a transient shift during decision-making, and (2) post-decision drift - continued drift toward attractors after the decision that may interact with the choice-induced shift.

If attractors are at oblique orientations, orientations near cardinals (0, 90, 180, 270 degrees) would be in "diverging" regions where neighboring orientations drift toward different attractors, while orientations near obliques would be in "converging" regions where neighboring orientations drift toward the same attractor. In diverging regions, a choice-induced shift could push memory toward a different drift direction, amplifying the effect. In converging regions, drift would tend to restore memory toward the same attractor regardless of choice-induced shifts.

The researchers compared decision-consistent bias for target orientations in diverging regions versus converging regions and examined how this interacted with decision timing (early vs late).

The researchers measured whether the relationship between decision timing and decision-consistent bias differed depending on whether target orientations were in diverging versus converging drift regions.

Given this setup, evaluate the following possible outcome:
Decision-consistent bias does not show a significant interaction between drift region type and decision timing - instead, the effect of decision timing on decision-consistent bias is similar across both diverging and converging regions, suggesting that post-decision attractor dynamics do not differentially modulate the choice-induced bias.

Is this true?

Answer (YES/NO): NO